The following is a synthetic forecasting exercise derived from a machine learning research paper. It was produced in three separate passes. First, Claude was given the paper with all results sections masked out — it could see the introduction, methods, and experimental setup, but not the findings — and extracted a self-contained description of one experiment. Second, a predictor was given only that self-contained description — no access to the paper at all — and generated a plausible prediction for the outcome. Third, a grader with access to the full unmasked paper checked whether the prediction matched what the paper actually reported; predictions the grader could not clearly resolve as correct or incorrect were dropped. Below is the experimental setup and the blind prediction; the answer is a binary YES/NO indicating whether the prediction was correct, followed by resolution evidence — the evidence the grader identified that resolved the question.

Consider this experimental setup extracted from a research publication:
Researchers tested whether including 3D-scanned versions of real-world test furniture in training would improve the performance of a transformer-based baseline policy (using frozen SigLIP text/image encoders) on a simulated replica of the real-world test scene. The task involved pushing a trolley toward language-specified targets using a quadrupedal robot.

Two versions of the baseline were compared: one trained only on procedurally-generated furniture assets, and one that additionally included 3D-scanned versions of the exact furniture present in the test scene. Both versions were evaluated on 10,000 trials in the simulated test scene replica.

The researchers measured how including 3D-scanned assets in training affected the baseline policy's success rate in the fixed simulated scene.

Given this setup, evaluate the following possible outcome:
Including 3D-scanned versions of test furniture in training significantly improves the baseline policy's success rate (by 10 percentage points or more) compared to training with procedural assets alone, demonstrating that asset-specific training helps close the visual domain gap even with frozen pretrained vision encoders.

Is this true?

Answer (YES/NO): NO